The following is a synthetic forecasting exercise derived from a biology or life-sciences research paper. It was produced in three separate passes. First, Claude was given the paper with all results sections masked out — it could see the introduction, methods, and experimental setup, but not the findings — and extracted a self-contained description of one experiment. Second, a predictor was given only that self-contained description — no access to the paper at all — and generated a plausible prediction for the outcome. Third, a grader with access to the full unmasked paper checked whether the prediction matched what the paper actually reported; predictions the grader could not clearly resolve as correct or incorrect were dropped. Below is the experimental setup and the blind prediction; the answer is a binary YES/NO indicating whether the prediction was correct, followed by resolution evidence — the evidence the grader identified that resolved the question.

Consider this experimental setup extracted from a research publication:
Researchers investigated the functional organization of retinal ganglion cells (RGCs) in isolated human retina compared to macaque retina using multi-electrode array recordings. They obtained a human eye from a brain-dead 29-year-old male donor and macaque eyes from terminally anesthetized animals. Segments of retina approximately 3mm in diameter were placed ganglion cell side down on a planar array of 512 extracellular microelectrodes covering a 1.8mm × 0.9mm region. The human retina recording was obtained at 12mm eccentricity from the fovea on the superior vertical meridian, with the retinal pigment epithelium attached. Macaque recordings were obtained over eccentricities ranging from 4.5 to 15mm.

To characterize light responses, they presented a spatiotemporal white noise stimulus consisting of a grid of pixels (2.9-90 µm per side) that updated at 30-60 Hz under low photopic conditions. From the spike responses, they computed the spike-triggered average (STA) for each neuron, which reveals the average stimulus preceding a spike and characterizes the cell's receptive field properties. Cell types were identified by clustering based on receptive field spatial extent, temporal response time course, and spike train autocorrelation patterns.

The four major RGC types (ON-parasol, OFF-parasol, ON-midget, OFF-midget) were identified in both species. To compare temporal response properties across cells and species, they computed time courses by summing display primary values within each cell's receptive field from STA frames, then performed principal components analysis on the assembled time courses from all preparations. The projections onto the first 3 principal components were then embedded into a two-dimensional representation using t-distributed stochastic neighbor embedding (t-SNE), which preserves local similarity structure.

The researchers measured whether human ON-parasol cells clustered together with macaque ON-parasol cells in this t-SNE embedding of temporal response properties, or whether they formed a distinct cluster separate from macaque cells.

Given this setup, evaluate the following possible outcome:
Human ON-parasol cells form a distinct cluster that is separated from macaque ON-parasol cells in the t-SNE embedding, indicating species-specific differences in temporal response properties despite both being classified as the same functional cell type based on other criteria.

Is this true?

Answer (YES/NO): NO